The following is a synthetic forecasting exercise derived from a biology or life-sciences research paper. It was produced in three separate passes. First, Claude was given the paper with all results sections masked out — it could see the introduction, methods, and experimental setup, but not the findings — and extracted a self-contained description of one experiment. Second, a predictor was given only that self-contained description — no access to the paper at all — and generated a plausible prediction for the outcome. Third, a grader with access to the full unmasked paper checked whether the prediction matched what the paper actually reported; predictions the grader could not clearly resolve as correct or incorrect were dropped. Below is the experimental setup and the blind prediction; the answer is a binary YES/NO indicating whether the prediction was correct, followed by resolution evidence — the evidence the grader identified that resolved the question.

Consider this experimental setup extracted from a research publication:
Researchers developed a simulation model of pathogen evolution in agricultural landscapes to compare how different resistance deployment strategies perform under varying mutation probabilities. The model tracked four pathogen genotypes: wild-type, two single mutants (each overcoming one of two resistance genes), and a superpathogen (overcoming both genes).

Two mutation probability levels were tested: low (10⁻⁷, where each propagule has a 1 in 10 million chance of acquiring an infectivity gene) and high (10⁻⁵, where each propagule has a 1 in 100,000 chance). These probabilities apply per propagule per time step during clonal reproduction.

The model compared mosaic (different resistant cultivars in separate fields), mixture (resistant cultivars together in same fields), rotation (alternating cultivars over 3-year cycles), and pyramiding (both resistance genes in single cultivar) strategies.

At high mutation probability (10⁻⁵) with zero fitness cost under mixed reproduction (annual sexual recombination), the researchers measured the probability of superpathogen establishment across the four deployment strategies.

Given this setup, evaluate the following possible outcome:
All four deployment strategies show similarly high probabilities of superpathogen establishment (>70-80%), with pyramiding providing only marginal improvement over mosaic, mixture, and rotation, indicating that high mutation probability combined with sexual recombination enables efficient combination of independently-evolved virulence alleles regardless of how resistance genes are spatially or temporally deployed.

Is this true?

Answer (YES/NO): YES